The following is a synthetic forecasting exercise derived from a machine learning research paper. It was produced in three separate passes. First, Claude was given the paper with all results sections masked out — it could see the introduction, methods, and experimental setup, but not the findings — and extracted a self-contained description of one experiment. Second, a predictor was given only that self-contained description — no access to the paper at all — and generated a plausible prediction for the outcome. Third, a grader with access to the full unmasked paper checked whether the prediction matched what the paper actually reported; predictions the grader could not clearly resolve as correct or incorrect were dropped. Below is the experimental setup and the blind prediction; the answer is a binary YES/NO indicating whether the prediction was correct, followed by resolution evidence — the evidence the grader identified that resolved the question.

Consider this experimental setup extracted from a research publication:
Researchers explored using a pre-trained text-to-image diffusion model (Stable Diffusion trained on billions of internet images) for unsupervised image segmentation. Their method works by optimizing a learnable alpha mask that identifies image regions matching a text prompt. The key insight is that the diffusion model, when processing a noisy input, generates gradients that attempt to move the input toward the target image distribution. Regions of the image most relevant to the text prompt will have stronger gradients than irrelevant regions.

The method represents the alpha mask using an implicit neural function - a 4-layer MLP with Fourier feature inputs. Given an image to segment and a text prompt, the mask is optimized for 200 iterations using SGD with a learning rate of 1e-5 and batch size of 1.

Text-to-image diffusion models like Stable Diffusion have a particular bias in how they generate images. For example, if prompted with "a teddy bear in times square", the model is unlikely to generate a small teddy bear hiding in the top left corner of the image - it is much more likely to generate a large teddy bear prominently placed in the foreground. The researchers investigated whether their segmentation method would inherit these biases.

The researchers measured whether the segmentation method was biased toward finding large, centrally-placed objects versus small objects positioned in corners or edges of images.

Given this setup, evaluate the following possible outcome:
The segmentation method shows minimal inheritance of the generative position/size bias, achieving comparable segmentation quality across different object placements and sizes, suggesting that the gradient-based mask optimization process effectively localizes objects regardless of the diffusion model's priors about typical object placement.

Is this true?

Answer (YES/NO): NO